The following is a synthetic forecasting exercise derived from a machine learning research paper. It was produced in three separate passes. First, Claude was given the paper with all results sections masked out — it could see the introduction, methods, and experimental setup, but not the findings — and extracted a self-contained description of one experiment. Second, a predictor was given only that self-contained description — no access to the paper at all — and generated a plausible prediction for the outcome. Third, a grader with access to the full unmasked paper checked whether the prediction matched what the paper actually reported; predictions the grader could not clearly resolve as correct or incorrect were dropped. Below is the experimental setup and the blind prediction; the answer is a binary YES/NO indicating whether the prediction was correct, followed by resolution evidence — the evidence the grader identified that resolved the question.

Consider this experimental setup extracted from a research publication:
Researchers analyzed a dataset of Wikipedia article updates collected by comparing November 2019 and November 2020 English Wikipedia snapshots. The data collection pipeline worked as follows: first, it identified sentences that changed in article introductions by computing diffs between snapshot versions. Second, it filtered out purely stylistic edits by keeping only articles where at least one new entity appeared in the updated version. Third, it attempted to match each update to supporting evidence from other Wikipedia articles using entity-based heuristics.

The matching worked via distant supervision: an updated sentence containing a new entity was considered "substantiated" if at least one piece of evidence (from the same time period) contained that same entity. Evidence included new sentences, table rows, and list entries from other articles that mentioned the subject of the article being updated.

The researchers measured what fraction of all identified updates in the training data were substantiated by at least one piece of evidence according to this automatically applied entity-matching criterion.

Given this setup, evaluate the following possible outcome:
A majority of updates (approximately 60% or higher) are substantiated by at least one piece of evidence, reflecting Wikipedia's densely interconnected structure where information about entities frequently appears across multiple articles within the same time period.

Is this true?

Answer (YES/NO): NO